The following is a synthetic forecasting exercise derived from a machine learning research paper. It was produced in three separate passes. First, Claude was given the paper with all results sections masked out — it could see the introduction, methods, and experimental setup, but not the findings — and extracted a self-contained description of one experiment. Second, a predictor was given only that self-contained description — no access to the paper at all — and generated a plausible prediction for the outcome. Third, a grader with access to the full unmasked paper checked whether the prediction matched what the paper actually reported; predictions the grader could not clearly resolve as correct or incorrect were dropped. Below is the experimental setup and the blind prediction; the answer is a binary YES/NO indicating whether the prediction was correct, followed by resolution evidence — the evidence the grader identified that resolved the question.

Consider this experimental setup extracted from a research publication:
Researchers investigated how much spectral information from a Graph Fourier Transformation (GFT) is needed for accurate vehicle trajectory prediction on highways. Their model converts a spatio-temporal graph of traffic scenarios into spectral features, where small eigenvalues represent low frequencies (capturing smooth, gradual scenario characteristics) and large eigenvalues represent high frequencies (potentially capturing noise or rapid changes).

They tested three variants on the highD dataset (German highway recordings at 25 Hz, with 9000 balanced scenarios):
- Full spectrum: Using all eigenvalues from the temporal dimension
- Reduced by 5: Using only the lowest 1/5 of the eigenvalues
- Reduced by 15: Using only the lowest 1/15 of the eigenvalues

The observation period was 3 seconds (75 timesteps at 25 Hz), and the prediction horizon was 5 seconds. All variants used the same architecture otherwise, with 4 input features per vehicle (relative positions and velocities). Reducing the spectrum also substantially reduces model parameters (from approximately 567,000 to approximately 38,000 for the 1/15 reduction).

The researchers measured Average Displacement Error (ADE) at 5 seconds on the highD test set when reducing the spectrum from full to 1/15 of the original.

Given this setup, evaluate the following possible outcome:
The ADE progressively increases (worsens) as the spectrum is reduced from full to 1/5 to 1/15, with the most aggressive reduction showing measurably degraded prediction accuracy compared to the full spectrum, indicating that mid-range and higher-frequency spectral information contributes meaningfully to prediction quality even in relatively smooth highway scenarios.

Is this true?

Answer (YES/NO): NO